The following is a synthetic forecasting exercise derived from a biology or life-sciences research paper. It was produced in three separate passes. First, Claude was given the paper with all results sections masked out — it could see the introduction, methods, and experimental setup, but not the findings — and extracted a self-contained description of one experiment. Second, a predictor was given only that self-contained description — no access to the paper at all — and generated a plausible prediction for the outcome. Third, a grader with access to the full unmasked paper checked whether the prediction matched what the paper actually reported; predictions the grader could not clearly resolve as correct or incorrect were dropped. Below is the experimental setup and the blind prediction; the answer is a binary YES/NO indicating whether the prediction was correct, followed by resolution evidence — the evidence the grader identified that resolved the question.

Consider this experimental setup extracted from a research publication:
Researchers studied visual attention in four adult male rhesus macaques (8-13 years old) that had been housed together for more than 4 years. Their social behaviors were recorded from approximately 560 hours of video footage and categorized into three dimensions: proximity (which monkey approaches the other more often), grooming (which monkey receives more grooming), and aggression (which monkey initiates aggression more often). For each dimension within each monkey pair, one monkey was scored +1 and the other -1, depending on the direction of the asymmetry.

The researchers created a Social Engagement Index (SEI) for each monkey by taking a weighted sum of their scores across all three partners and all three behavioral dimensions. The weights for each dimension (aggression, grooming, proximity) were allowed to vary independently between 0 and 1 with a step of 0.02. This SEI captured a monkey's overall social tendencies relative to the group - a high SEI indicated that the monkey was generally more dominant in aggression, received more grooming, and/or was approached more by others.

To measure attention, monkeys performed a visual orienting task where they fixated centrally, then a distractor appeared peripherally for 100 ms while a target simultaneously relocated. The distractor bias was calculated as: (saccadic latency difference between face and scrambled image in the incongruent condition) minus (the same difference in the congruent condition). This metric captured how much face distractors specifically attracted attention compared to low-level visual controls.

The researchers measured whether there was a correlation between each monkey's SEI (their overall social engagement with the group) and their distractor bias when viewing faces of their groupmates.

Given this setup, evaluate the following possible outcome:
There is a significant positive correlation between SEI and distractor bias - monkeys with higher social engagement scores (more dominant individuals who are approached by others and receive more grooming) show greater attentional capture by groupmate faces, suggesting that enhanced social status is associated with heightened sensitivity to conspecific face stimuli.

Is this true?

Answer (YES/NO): NO